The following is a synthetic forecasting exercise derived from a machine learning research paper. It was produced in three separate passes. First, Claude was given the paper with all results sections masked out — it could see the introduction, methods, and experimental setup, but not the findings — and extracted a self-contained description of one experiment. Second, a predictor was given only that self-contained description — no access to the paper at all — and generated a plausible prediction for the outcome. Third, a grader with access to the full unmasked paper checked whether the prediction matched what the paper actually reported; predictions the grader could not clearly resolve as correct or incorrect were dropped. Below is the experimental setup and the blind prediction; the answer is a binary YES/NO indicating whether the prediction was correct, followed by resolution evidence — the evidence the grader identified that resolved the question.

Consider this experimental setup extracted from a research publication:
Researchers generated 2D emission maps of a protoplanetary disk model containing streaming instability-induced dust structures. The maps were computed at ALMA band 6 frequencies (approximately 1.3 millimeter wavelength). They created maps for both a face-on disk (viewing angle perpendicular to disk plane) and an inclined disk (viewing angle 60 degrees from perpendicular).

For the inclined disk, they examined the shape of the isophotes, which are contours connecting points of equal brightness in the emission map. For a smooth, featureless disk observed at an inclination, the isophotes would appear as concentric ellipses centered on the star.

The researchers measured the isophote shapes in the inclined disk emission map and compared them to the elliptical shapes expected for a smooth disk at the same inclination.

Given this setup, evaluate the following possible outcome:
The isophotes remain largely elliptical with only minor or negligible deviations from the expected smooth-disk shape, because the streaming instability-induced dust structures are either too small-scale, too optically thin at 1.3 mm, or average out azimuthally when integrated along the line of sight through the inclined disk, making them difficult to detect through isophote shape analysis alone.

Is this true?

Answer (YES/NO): NO